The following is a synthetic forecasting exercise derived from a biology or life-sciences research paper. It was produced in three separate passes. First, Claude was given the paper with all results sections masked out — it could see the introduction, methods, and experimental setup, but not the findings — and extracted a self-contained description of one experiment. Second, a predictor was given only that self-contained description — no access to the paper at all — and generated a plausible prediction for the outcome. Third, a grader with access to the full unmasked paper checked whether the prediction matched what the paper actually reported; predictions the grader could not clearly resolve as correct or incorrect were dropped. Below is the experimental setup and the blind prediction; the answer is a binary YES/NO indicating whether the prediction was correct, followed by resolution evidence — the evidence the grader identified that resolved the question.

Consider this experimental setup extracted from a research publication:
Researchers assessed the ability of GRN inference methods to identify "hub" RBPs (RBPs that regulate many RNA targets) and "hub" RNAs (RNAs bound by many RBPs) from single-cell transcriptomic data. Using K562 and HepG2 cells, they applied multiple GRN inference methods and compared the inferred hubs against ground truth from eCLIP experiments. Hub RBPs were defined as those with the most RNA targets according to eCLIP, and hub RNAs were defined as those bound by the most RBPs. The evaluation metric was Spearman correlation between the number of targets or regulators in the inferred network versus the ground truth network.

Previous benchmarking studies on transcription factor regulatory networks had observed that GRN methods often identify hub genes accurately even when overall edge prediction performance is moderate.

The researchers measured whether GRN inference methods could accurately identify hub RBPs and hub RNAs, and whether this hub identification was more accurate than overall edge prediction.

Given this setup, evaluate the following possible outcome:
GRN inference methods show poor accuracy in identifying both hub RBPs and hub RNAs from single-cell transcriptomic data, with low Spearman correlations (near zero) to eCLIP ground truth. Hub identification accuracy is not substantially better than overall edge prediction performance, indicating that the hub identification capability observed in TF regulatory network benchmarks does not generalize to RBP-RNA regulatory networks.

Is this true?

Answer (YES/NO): NO